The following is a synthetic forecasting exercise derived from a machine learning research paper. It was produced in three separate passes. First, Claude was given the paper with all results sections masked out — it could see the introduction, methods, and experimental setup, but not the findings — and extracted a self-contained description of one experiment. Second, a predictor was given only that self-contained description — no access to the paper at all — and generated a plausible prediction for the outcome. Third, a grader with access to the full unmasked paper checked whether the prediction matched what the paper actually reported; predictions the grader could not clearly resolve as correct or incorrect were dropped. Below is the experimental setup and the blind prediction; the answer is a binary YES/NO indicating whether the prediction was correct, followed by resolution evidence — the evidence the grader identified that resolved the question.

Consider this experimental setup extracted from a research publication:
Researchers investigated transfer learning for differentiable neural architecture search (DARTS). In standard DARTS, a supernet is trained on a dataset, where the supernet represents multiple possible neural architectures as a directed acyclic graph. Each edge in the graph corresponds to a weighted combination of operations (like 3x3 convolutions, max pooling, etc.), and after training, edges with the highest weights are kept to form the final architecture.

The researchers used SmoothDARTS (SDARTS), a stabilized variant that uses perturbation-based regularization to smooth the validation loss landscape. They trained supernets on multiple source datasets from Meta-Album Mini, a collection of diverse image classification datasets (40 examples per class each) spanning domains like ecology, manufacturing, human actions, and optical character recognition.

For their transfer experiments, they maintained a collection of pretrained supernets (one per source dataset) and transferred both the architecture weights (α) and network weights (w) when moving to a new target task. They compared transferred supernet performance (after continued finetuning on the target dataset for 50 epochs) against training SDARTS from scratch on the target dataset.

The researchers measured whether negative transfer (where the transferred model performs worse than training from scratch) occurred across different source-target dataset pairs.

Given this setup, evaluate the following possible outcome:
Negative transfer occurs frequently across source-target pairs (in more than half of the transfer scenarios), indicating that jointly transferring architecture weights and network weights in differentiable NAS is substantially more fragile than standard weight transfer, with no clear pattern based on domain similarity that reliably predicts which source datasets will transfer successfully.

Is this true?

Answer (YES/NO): NO